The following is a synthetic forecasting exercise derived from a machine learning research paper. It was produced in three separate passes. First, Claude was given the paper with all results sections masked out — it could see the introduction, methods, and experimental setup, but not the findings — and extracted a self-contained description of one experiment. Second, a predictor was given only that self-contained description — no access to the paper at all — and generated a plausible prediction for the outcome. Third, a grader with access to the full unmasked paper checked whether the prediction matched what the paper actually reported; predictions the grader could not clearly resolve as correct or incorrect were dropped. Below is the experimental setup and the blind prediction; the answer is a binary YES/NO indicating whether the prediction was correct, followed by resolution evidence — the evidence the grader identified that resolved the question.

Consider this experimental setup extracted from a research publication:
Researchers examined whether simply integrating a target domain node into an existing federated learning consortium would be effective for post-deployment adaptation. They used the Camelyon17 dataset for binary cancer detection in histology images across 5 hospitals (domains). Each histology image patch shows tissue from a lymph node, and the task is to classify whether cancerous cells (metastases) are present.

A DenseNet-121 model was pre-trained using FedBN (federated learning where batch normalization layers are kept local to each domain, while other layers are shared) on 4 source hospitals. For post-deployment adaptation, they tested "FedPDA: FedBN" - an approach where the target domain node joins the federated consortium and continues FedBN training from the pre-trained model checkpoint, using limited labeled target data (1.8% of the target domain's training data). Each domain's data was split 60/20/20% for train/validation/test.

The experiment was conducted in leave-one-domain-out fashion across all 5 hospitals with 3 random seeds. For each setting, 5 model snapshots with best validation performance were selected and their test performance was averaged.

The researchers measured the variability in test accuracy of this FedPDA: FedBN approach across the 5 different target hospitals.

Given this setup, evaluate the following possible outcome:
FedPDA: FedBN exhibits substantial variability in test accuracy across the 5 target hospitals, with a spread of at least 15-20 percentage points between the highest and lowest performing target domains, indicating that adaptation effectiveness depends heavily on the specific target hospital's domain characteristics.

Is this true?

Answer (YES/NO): YES